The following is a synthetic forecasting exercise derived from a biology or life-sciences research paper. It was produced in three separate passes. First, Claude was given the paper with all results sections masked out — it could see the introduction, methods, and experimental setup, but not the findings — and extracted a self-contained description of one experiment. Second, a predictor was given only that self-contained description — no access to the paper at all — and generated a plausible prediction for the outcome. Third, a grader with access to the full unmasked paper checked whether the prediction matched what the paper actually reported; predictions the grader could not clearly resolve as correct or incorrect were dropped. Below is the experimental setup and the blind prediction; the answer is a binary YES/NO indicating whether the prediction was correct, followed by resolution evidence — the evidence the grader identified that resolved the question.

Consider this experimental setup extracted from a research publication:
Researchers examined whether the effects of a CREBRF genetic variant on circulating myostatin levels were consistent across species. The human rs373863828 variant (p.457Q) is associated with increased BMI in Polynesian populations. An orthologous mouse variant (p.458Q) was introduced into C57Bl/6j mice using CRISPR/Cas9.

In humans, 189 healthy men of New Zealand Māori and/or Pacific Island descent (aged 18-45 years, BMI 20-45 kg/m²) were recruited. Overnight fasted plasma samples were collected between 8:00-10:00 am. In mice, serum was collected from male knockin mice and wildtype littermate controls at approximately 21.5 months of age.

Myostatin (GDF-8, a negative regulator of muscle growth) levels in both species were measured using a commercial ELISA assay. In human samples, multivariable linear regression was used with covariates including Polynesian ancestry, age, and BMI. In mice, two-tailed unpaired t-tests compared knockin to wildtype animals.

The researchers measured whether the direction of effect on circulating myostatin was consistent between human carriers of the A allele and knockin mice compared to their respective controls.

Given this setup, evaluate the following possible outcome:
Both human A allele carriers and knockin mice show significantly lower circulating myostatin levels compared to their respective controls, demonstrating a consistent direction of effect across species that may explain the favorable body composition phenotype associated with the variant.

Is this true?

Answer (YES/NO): YES